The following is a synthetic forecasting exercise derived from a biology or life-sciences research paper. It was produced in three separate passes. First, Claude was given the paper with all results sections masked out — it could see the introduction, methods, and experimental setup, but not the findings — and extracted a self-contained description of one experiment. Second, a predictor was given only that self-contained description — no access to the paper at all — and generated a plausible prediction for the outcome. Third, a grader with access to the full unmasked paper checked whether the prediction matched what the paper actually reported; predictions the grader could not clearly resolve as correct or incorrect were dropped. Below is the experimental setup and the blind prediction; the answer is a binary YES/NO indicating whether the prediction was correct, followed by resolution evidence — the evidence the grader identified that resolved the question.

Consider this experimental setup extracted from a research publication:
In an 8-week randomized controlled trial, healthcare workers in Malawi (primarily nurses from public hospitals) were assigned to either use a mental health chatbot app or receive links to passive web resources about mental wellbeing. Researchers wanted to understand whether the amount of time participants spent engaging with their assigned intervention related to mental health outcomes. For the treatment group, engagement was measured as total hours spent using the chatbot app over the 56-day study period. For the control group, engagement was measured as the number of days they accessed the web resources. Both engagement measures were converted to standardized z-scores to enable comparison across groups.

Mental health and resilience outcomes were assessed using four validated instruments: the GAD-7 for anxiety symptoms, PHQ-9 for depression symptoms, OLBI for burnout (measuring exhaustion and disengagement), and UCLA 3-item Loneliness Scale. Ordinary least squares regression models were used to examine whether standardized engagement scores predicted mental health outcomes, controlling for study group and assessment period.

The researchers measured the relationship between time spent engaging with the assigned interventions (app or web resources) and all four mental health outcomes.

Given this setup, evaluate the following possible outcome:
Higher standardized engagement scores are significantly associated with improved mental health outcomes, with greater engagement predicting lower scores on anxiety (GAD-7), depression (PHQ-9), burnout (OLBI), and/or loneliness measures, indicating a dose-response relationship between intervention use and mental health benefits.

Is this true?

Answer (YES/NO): YES